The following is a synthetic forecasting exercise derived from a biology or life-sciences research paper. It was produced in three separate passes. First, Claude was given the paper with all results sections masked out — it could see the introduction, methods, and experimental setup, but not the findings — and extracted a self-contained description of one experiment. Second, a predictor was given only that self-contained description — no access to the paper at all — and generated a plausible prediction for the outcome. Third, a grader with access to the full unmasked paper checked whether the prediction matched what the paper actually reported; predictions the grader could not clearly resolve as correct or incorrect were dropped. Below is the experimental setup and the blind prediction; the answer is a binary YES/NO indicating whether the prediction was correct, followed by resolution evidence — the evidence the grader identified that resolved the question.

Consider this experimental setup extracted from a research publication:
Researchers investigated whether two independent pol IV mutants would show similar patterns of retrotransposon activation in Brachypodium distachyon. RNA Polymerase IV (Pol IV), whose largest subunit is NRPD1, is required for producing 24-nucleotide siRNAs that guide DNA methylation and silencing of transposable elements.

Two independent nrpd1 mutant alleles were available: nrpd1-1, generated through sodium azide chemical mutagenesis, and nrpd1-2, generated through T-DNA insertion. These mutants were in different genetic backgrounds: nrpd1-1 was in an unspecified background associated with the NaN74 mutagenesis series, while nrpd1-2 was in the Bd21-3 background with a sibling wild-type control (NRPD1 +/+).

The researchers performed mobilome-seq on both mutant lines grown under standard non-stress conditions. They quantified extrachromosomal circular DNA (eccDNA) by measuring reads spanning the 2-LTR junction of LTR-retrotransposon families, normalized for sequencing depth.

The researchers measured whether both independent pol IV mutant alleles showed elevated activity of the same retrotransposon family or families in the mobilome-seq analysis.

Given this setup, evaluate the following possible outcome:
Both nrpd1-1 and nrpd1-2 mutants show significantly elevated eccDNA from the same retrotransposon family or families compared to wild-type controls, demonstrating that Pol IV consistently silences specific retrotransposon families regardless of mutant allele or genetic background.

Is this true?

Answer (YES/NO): YES